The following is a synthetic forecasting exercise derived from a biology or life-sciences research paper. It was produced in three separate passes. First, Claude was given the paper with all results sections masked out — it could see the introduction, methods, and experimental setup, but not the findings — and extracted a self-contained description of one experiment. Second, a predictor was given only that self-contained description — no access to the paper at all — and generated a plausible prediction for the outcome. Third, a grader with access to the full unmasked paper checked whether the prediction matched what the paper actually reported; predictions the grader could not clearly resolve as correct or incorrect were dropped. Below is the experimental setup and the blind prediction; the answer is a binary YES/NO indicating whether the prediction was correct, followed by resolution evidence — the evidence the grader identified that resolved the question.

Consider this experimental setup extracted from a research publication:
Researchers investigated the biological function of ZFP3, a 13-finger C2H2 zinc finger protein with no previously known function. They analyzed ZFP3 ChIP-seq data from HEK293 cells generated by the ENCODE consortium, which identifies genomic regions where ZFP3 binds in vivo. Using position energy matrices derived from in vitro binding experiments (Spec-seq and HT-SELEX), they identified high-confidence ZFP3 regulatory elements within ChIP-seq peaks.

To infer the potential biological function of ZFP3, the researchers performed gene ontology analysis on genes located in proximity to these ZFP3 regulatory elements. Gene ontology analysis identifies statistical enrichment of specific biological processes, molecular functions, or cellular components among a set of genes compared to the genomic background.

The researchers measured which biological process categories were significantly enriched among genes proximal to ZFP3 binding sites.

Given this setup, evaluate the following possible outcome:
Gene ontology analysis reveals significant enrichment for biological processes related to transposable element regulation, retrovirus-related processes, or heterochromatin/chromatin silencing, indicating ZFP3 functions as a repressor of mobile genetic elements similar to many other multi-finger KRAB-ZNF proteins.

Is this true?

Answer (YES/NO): NO